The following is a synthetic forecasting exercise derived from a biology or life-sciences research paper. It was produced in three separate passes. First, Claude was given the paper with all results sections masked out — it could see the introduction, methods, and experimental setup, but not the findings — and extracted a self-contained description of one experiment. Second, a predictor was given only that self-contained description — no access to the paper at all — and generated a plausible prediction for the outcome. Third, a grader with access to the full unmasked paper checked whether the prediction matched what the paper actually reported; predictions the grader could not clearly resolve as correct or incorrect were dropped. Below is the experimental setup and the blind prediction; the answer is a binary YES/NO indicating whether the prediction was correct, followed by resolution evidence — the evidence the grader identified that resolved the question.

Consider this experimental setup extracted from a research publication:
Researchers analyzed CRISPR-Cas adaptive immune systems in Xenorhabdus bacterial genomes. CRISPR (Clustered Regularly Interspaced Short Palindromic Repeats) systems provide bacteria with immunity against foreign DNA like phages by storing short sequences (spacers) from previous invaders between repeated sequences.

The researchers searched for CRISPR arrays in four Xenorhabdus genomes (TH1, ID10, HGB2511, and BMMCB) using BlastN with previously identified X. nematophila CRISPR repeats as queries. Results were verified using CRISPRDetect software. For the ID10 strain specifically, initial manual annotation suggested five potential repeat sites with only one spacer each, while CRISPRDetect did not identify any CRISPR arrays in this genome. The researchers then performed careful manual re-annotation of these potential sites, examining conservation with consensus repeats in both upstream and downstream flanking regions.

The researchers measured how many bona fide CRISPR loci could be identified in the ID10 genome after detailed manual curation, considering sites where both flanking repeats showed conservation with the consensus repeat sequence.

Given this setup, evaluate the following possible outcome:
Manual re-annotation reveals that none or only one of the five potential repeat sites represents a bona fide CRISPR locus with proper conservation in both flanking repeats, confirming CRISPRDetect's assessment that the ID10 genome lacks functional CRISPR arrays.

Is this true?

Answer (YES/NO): NO